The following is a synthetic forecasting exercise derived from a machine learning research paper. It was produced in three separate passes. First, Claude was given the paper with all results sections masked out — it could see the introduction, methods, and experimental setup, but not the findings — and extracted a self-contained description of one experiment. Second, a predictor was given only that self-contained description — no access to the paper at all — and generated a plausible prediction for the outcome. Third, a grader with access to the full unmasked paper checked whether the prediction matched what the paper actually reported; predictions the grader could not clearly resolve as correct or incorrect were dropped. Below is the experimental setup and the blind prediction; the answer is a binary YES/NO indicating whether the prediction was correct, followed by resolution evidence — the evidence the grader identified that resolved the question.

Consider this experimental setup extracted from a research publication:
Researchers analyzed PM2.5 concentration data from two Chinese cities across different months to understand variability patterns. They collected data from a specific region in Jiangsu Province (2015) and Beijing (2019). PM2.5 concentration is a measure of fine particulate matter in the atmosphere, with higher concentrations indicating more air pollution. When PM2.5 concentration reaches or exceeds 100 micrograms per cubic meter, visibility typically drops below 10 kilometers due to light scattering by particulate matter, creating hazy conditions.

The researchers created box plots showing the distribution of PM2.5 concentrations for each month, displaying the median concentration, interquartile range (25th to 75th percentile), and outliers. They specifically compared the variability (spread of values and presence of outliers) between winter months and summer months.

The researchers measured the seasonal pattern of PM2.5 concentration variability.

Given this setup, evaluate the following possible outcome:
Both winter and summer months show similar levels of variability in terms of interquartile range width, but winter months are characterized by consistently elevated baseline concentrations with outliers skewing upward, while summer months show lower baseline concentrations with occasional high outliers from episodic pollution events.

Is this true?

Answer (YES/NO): NO